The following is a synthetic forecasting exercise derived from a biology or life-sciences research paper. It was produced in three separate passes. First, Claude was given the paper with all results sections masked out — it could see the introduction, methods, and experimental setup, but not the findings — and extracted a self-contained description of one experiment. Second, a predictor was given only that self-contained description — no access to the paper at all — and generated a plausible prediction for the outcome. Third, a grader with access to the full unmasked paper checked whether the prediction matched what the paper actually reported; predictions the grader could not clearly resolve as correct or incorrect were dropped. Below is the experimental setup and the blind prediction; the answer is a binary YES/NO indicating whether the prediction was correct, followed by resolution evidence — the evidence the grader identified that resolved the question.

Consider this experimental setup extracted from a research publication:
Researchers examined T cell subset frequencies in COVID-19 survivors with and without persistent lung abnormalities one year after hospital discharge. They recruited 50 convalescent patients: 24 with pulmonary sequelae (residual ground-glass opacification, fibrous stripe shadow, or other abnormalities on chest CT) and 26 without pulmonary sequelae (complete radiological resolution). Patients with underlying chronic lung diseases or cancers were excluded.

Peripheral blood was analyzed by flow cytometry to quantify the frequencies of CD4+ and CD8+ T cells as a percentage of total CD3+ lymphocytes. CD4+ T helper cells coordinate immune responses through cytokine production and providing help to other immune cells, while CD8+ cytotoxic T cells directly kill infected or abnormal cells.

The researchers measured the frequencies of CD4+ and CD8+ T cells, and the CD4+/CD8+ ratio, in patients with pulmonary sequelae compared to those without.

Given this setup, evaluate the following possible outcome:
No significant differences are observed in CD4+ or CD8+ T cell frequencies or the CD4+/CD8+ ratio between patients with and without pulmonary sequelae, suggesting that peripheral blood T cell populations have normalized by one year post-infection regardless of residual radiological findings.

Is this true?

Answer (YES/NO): NO